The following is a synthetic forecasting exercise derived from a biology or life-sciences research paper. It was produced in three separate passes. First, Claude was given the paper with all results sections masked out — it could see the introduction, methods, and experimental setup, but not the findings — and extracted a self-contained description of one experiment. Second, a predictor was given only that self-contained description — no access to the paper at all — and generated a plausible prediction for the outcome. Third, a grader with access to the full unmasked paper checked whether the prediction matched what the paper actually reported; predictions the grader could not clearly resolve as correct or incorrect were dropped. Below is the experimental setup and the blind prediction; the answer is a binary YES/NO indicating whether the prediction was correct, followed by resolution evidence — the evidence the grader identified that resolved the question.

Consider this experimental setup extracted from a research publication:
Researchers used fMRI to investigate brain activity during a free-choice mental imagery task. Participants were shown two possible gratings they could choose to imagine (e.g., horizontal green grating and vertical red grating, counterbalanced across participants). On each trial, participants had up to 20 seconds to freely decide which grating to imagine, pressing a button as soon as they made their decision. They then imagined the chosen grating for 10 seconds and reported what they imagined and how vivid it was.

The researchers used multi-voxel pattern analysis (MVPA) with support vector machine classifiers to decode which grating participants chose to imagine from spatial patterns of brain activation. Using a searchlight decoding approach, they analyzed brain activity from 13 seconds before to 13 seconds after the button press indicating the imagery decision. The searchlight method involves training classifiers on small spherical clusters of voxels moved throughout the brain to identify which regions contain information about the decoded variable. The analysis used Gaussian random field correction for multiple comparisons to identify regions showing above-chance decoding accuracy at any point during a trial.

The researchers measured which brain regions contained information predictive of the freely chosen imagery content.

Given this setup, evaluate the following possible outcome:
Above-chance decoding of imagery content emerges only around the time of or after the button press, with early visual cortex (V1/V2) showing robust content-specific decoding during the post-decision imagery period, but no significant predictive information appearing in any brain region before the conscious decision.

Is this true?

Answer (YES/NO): NO